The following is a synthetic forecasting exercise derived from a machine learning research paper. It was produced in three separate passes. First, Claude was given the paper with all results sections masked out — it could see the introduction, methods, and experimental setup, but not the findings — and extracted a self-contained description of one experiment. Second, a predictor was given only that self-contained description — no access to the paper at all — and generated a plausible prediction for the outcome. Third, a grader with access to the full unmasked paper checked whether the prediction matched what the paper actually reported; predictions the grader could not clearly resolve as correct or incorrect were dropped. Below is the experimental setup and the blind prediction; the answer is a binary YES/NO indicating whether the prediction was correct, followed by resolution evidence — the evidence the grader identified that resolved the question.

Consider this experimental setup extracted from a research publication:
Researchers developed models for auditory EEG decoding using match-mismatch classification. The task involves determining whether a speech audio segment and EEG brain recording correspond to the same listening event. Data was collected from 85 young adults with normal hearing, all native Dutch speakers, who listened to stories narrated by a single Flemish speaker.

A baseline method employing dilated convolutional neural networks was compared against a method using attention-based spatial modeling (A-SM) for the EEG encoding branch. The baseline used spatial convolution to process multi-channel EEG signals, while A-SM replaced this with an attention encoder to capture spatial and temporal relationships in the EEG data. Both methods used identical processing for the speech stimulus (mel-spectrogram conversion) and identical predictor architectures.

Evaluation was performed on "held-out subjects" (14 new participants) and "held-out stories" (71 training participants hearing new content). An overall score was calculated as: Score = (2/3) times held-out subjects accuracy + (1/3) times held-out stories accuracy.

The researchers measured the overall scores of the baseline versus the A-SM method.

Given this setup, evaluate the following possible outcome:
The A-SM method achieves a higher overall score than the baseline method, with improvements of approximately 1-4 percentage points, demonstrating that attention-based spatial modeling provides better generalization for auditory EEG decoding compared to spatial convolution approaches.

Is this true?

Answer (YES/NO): YES